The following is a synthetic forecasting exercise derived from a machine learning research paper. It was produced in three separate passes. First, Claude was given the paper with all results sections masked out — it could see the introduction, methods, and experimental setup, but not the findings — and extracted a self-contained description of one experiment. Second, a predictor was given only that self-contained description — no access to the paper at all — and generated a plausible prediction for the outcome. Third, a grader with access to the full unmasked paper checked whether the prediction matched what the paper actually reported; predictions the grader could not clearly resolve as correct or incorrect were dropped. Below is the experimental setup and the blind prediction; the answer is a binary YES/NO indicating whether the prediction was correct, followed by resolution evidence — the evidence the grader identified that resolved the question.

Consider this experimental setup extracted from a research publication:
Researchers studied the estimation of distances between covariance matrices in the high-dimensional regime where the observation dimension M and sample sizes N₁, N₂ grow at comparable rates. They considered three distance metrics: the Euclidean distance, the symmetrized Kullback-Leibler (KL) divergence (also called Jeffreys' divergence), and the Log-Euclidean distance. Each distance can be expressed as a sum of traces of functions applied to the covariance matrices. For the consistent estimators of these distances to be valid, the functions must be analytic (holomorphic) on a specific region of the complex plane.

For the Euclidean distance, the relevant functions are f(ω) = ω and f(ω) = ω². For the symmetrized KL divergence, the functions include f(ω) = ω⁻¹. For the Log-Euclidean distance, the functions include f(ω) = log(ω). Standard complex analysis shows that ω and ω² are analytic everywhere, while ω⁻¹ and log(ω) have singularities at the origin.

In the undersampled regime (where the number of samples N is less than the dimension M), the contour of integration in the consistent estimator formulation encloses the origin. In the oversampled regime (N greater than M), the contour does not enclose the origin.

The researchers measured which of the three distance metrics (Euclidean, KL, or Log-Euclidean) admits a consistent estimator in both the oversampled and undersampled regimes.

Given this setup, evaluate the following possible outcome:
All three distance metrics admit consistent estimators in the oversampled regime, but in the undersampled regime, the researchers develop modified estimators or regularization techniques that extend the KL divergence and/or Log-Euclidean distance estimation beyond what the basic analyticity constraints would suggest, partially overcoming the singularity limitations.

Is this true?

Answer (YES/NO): NO